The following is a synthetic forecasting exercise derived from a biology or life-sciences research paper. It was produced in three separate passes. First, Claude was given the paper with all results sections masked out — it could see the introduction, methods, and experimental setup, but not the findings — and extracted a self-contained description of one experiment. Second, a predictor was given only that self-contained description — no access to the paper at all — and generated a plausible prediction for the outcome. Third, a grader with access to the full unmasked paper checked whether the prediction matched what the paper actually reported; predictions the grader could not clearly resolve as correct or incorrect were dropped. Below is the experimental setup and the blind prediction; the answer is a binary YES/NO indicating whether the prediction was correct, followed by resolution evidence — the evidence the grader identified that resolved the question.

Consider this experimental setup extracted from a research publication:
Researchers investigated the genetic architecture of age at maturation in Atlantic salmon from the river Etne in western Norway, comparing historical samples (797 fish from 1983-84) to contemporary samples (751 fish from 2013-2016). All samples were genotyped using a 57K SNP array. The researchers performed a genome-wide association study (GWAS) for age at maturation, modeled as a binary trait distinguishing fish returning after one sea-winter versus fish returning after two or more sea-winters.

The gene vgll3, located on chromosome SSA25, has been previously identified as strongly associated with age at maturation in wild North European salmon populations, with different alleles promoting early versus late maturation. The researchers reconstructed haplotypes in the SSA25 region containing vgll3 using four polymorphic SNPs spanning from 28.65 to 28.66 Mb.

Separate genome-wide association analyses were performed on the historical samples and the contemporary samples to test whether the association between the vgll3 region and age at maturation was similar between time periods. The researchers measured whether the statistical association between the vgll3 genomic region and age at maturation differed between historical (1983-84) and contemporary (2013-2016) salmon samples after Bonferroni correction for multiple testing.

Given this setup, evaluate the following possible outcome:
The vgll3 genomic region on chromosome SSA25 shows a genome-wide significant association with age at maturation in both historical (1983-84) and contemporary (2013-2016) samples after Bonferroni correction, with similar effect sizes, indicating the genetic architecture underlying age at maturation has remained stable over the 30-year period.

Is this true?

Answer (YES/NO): NO